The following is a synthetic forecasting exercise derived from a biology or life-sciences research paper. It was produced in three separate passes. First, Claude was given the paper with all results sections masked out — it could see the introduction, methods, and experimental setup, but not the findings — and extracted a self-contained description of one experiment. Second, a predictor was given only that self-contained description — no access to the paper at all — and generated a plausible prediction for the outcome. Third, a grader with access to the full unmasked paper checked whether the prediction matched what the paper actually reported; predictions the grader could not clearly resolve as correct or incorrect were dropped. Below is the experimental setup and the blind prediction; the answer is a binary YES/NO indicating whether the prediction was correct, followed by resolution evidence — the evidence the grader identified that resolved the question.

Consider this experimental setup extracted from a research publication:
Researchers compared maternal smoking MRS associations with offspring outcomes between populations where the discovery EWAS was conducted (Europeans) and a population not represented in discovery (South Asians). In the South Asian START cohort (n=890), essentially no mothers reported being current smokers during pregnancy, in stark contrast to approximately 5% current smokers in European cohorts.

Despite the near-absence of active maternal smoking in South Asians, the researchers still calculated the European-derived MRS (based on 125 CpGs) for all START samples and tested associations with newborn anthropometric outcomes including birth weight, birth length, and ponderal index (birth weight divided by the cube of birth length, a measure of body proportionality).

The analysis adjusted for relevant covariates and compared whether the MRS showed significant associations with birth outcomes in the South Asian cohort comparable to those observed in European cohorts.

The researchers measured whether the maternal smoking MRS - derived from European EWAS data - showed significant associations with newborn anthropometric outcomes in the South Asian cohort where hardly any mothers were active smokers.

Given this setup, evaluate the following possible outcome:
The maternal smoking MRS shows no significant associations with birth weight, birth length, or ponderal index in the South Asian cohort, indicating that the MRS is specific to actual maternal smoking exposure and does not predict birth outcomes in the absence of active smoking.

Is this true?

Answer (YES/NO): NO